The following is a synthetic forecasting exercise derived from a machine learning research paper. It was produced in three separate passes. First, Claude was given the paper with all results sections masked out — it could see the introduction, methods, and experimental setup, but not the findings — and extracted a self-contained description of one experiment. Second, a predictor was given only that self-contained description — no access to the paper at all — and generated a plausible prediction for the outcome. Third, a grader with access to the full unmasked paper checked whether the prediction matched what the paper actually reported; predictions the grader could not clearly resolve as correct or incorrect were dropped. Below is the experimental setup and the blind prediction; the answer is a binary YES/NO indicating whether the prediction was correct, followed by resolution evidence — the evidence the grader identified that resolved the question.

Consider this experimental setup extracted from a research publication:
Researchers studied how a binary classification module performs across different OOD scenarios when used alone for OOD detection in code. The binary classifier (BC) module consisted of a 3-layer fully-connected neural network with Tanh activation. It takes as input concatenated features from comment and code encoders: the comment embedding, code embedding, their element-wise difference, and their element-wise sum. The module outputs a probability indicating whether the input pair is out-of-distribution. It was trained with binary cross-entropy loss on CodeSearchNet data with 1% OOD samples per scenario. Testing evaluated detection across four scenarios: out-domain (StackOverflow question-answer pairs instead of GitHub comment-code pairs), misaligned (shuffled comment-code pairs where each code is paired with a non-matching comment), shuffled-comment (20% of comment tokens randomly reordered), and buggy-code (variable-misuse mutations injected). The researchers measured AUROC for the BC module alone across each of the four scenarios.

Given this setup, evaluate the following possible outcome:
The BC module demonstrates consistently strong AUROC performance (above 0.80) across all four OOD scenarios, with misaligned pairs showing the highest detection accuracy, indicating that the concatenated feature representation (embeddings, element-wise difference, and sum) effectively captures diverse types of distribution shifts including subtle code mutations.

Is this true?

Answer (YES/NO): NO